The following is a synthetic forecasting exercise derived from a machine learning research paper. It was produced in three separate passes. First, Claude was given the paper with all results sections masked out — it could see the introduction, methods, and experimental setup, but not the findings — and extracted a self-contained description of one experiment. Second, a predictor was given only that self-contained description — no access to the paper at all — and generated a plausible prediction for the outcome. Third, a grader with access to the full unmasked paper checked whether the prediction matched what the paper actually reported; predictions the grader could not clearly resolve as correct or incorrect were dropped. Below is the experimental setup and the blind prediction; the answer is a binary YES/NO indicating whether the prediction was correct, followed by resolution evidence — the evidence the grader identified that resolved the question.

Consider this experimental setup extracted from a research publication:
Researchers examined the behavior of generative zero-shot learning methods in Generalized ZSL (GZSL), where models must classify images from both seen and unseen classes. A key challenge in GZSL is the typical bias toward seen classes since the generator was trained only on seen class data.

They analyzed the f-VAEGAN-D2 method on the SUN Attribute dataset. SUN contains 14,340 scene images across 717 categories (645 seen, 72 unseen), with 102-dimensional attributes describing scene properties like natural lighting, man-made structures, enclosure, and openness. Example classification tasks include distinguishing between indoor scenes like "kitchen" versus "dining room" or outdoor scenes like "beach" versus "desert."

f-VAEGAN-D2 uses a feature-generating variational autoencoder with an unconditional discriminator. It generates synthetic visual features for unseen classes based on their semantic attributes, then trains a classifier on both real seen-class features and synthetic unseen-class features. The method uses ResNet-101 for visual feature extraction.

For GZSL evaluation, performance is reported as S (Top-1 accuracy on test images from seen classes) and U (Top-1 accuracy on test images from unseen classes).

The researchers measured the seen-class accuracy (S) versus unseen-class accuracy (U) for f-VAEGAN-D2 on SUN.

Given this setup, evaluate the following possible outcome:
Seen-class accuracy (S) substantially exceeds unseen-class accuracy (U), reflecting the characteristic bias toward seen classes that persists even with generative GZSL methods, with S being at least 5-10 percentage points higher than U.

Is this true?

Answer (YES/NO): NO